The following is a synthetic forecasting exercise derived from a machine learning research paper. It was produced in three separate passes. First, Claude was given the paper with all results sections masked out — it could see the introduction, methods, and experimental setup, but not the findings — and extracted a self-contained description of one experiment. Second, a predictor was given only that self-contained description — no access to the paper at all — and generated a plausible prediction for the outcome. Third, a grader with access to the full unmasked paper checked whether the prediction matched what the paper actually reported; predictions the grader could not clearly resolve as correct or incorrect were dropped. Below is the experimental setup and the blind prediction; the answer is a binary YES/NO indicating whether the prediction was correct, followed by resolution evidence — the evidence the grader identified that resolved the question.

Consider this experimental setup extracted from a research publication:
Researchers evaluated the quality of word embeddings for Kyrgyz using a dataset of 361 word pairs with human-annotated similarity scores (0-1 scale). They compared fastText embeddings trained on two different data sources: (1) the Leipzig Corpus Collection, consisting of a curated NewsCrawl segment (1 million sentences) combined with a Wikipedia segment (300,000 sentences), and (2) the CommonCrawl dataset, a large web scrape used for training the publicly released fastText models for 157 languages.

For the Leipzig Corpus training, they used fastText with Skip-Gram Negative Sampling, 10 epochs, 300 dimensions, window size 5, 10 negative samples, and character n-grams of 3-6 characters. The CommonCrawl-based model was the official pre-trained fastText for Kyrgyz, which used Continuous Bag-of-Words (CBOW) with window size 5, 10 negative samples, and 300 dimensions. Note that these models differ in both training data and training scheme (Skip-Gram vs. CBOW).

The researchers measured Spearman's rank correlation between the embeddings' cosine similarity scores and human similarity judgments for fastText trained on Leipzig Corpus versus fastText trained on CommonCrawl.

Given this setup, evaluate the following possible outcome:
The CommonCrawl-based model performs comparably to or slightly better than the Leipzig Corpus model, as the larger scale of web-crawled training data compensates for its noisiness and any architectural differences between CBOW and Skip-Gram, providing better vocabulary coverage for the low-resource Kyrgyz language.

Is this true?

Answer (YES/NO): NO